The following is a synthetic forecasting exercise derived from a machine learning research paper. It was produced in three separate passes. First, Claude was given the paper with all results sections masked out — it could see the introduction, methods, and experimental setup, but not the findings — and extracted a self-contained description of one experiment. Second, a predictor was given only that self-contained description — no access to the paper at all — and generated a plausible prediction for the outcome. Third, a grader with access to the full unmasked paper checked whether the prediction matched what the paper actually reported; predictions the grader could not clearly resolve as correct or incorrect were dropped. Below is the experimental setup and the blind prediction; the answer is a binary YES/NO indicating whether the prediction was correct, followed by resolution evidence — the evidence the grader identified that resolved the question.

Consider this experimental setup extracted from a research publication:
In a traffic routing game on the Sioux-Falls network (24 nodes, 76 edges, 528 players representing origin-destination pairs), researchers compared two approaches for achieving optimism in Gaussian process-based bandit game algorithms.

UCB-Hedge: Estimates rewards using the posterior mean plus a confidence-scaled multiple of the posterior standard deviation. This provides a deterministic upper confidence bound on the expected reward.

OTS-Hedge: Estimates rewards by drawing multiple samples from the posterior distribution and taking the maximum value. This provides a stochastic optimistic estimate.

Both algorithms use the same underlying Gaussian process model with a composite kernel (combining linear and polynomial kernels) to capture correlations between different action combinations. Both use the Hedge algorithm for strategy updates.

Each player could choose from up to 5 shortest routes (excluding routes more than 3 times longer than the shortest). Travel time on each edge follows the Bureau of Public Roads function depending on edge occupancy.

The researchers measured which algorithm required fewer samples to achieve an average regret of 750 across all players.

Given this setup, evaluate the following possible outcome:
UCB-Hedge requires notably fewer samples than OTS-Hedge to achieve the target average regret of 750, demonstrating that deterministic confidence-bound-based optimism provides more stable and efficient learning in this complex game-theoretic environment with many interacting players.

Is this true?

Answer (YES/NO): NO